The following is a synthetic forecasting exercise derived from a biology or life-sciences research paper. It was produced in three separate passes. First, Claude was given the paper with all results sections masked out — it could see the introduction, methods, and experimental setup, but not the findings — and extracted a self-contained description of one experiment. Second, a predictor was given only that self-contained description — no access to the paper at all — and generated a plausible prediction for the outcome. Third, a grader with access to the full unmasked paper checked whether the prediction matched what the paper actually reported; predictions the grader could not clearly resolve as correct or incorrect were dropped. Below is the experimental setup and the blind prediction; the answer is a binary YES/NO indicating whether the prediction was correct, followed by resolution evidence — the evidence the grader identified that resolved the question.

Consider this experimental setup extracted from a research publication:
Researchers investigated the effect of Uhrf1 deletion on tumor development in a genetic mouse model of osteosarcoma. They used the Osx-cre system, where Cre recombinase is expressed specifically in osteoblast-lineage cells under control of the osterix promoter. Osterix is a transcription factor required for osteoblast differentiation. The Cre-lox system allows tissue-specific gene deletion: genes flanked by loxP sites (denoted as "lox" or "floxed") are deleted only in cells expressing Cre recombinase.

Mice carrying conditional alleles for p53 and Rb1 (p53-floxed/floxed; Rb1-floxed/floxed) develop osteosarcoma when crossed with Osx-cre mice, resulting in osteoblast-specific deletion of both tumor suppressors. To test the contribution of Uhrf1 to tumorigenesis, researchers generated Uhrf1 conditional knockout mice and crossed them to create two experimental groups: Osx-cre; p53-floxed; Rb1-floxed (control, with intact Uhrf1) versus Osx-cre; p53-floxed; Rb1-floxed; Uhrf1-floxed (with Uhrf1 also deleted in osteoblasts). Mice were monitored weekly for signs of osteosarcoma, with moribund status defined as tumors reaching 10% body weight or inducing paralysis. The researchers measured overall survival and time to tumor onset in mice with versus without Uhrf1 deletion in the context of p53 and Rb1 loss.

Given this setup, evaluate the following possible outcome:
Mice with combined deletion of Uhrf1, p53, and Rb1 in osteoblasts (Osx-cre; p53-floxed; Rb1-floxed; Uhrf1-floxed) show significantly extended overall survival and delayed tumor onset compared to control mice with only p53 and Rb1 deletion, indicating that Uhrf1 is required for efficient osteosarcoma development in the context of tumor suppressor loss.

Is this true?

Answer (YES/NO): YES